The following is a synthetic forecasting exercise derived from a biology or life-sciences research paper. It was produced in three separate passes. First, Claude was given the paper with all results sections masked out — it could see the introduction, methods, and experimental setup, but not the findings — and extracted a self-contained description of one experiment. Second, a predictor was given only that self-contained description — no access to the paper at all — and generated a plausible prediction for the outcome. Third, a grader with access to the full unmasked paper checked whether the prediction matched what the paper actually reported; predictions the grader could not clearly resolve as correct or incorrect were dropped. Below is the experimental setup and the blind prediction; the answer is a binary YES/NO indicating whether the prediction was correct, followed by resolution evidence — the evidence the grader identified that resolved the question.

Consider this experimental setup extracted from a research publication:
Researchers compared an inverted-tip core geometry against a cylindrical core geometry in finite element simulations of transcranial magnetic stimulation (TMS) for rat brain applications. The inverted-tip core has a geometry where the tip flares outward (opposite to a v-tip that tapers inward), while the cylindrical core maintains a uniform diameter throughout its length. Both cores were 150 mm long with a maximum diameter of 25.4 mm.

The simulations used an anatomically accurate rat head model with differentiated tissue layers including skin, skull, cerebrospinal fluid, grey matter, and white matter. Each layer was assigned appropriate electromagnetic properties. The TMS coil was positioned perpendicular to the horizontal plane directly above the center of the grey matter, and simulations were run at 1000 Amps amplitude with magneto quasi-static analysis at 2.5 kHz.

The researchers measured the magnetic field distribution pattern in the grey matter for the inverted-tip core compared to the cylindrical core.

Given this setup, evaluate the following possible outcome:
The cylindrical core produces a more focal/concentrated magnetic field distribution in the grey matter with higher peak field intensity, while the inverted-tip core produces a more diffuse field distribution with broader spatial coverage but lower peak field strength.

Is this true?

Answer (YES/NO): NO